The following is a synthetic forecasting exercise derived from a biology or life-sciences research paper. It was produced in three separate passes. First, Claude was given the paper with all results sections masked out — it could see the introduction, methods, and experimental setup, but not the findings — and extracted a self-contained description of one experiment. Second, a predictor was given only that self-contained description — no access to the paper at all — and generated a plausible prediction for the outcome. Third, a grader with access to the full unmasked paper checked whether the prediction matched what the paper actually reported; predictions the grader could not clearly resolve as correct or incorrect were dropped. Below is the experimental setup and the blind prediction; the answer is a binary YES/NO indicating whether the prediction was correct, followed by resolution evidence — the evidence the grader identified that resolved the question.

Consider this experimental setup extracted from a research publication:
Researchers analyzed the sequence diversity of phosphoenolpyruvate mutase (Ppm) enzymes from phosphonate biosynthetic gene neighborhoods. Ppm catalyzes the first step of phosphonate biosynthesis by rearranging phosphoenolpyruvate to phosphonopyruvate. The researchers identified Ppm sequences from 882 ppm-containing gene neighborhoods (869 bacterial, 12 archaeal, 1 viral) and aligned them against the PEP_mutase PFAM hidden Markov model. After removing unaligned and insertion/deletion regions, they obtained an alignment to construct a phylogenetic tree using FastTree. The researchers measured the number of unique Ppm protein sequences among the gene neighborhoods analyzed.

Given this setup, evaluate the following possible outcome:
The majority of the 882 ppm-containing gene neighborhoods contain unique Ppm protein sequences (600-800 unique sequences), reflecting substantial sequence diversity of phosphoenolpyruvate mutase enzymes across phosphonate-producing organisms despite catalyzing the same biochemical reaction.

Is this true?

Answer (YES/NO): NO